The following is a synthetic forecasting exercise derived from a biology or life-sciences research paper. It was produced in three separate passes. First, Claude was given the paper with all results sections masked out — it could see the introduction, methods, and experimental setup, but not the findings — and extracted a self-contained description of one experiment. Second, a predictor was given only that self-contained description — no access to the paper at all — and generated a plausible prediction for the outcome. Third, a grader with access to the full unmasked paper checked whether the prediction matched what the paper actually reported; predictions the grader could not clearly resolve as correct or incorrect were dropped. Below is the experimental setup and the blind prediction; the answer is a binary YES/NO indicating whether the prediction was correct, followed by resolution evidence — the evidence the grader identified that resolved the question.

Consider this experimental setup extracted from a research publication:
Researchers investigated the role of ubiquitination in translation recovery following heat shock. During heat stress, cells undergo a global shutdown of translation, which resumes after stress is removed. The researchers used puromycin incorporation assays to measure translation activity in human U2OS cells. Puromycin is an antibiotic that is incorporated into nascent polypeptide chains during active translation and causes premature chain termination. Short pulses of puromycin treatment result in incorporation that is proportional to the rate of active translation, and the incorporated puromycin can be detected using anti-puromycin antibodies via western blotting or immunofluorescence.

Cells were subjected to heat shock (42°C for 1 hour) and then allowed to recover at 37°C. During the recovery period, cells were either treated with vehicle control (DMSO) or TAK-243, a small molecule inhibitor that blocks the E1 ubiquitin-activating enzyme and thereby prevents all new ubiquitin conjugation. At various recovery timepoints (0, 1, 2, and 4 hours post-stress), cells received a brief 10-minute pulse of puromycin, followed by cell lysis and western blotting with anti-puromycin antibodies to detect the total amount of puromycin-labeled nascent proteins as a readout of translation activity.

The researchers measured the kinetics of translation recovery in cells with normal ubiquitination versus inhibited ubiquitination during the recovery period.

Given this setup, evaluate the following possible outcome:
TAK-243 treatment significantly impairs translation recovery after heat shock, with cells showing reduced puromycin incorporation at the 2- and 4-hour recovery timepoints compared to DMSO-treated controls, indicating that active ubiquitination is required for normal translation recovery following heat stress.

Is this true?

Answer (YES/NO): YES